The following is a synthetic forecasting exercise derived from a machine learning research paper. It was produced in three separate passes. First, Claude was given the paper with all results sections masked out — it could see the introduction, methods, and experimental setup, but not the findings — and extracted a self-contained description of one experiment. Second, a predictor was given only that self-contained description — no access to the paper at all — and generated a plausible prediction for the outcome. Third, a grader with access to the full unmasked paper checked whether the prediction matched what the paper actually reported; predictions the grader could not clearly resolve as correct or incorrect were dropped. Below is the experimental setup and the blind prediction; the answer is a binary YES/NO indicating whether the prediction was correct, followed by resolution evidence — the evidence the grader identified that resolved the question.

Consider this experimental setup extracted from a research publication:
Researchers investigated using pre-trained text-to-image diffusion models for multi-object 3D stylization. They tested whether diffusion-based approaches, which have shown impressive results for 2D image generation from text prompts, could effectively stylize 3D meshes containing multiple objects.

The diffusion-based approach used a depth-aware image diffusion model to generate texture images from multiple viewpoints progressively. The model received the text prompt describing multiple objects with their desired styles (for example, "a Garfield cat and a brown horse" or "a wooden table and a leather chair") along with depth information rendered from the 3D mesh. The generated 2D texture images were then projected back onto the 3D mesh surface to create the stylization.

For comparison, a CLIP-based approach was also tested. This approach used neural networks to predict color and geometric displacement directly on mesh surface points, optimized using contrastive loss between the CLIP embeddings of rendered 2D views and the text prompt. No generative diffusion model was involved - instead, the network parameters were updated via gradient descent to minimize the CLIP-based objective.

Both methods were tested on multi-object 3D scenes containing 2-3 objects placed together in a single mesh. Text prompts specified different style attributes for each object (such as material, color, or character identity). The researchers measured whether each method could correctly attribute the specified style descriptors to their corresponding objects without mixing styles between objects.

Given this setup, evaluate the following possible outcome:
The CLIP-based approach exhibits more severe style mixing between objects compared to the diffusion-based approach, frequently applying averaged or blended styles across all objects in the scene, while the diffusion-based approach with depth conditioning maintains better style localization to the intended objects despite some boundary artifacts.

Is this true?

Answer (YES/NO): NO